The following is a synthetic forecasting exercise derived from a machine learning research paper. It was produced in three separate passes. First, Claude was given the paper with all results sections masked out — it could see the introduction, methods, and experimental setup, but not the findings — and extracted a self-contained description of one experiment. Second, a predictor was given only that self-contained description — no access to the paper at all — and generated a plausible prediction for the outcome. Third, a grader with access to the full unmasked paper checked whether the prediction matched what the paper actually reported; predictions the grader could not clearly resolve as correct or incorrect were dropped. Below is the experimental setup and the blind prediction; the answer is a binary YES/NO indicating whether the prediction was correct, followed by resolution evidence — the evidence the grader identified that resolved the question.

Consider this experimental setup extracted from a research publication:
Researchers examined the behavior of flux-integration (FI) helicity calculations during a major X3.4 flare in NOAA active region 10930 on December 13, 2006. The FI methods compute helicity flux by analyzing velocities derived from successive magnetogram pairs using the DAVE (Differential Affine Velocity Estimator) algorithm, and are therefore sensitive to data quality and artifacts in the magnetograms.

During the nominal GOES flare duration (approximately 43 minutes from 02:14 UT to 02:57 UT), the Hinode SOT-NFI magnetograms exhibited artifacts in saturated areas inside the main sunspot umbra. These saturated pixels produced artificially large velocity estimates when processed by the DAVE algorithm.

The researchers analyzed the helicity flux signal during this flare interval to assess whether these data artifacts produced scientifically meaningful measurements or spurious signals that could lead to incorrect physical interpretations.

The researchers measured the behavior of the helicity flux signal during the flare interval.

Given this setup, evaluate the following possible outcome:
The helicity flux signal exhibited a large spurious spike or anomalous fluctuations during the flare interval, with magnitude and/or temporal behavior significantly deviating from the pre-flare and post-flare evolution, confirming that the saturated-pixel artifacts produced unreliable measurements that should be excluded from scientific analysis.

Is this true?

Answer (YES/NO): YES